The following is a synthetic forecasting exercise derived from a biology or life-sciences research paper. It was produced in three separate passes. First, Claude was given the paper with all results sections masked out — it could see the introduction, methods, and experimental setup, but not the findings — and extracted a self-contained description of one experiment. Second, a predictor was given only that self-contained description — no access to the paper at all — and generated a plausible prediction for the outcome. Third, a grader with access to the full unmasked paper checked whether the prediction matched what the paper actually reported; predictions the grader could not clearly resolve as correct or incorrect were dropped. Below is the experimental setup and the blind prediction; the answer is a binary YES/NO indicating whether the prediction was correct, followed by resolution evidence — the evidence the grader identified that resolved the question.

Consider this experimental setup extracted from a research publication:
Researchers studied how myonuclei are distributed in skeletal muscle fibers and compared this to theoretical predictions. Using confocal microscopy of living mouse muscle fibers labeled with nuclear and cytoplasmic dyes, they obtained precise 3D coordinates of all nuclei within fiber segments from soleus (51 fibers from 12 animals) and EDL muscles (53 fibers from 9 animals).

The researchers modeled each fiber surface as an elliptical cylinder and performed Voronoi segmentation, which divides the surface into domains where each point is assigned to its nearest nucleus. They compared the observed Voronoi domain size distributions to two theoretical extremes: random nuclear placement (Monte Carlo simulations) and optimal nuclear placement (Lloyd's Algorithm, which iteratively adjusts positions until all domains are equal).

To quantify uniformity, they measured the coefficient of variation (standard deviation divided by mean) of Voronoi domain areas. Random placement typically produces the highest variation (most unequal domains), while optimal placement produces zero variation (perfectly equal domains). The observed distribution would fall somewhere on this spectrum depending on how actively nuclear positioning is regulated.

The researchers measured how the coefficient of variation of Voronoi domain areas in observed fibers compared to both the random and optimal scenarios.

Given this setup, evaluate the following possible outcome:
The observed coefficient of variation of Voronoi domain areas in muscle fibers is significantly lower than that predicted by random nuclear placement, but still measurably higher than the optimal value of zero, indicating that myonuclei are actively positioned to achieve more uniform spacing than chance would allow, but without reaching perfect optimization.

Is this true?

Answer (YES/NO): NO